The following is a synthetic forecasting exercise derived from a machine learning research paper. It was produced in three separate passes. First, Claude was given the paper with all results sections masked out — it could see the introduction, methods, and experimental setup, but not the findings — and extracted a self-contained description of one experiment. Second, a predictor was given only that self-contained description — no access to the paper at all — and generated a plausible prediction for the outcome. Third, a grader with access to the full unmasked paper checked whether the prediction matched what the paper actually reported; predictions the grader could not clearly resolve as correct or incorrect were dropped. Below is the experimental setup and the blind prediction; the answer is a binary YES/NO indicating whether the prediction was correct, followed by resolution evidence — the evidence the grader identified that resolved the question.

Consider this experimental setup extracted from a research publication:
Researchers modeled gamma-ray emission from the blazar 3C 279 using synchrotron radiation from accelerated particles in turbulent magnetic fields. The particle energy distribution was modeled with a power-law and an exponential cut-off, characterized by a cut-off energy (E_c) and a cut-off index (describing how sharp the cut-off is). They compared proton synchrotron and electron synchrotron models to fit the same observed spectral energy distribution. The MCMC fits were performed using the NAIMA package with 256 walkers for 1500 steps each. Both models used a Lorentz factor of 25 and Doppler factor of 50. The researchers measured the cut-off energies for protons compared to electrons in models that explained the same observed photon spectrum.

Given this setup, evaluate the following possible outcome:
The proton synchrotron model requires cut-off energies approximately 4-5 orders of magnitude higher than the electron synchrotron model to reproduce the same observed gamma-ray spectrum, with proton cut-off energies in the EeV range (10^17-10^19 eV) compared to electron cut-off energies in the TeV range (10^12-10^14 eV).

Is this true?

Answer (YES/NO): NO